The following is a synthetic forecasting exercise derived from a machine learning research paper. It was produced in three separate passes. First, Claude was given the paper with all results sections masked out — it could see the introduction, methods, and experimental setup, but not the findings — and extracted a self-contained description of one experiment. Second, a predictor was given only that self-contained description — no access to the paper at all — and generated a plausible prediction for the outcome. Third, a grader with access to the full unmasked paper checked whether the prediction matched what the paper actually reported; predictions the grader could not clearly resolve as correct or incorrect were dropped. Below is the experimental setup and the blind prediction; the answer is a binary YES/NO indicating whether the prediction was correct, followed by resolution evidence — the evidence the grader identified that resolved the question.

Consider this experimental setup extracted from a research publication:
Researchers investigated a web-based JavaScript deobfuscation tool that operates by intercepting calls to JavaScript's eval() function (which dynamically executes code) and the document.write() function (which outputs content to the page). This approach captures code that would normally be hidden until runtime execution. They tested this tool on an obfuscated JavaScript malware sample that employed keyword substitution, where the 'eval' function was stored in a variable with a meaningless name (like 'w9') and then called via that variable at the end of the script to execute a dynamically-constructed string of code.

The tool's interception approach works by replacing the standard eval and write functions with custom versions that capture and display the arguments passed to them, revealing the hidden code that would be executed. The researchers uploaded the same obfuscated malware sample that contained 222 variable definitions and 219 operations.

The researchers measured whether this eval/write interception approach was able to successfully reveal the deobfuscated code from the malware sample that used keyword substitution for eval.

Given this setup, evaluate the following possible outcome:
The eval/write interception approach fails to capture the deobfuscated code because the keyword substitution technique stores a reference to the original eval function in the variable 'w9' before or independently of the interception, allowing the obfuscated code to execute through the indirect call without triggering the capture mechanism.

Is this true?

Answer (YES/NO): NO